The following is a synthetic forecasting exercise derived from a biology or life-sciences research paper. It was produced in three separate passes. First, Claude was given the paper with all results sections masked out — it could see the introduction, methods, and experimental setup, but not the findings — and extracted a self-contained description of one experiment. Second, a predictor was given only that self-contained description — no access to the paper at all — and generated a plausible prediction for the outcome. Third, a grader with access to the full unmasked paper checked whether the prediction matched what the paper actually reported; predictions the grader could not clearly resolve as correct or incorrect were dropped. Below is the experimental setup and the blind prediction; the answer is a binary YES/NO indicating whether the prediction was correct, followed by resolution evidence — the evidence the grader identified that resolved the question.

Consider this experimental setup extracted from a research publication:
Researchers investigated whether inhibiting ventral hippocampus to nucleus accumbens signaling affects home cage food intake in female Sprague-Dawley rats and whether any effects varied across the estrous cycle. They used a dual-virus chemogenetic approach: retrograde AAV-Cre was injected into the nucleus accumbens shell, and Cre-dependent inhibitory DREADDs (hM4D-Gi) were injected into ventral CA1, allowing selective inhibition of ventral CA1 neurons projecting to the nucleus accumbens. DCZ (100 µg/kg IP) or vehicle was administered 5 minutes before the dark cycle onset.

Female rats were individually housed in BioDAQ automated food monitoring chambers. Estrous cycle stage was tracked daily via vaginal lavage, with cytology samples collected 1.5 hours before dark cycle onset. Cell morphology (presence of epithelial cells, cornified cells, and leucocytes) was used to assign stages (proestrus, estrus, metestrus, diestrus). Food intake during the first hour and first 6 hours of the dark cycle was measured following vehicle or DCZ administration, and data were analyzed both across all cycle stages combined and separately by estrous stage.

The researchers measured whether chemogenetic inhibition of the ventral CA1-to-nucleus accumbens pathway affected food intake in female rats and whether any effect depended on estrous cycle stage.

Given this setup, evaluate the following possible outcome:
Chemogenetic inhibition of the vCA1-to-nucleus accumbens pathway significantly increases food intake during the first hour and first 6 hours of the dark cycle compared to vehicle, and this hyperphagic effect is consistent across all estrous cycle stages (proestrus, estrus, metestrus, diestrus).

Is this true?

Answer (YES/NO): NO